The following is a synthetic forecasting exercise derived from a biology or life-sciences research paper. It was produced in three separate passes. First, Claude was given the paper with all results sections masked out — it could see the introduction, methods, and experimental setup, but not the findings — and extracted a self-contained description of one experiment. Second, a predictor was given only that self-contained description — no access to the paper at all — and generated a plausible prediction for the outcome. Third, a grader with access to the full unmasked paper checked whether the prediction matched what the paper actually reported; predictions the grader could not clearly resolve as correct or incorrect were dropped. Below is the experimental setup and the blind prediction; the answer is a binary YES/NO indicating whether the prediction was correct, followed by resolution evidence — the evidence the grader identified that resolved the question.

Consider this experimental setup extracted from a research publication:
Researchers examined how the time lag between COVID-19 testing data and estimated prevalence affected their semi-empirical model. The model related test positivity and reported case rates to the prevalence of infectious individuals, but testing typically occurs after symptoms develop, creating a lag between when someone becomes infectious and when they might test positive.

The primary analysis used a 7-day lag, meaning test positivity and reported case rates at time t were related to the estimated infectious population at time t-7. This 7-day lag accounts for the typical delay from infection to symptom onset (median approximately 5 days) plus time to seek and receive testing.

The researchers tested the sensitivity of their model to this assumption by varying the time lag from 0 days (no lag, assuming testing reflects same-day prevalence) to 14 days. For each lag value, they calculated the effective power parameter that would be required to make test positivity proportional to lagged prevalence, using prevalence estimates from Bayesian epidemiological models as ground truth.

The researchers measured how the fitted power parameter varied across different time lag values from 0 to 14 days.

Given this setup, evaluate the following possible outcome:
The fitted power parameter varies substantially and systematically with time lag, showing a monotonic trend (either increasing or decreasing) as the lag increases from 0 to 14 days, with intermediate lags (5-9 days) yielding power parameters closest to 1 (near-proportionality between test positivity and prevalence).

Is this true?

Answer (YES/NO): NO